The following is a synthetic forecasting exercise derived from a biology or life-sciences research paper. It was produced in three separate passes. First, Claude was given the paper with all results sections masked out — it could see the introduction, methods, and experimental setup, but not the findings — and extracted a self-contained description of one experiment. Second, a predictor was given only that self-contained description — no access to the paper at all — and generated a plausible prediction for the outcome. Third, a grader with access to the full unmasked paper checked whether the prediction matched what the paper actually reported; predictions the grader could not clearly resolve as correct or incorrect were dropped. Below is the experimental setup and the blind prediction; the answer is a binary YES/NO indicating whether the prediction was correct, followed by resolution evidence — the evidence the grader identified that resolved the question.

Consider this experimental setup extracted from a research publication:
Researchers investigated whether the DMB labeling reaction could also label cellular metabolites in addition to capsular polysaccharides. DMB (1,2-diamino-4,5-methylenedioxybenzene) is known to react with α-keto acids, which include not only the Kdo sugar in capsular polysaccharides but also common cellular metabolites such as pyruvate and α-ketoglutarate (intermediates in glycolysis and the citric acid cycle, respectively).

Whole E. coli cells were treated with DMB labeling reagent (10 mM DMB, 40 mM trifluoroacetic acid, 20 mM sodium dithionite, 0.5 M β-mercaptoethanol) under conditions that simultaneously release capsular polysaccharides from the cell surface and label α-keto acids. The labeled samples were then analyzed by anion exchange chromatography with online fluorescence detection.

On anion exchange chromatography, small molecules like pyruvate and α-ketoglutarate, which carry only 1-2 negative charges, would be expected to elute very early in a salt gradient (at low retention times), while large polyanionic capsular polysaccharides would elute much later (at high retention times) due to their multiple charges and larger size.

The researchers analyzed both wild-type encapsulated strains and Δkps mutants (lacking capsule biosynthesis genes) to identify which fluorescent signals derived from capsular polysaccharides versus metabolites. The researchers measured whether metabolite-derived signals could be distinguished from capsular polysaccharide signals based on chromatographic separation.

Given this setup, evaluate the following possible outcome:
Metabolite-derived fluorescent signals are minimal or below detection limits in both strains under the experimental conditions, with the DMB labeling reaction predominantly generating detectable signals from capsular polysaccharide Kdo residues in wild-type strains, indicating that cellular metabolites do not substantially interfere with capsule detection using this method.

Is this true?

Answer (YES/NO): NO